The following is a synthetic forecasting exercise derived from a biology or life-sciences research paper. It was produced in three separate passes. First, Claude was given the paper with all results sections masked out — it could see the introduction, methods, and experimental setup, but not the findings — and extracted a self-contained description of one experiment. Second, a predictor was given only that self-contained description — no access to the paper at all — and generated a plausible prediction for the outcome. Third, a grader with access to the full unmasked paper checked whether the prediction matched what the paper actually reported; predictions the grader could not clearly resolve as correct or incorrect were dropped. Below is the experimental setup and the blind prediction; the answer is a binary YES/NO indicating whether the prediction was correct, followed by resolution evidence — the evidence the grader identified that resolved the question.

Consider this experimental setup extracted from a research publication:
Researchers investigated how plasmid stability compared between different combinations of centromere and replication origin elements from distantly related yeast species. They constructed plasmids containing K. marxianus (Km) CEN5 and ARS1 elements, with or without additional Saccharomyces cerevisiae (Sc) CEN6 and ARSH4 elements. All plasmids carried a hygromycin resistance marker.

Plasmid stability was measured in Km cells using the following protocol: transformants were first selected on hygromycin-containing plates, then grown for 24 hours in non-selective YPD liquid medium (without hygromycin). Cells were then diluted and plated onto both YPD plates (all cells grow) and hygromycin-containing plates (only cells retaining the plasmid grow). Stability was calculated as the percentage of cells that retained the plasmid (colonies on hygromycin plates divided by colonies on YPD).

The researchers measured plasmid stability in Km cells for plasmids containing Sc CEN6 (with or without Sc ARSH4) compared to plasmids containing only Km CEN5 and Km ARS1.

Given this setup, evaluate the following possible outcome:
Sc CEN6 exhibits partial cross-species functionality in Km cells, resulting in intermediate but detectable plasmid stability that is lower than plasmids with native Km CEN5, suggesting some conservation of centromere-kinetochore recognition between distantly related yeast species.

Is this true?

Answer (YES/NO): NO